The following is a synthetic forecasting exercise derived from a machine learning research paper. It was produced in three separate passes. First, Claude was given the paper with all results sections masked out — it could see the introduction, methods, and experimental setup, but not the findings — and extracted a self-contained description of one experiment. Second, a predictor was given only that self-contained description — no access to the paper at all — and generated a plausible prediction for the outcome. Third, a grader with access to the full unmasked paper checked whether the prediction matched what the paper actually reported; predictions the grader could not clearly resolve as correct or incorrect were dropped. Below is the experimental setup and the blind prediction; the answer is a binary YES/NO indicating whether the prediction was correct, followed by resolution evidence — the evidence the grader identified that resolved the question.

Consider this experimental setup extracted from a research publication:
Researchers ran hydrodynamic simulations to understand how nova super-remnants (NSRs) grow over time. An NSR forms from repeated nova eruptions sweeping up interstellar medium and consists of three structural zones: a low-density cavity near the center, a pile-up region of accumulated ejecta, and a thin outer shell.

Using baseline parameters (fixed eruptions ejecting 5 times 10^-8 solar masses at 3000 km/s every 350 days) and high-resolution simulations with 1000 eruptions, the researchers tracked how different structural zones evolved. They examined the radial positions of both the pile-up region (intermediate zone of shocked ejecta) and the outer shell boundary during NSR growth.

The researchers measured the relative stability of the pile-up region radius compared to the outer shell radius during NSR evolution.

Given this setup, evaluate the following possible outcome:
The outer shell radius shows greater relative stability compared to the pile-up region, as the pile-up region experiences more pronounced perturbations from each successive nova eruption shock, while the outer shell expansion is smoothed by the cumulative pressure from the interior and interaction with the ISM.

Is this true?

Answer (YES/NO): YES